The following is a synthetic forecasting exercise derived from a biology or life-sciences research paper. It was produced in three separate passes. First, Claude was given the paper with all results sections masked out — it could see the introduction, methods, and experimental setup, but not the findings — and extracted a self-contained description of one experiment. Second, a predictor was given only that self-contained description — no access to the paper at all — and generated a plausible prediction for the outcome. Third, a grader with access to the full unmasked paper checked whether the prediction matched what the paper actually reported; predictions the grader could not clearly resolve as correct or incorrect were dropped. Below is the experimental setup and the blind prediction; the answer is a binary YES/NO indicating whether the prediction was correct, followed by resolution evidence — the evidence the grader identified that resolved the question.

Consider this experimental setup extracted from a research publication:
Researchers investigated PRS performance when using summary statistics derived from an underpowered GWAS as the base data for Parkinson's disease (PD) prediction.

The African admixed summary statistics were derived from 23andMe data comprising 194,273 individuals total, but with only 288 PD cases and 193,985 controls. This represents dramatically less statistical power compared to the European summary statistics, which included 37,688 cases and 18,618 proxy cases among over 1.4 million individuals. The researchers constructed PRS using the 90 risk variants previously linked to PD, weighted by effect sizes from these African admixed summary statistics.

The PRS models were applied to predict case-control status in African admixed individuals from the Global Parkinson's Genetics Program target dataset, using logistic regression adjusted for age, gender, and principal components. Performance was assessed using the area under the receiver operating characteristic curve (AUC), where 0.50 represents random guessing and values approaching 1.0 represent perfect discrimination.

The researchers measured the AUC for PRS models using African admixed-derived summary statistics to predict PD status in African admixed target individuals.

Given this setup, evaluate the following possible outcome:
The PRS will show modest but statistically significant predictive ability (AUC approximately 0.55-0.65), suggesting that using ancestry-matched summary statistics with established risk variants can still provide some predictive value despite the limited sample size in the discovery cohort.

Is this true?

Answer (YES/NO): NO